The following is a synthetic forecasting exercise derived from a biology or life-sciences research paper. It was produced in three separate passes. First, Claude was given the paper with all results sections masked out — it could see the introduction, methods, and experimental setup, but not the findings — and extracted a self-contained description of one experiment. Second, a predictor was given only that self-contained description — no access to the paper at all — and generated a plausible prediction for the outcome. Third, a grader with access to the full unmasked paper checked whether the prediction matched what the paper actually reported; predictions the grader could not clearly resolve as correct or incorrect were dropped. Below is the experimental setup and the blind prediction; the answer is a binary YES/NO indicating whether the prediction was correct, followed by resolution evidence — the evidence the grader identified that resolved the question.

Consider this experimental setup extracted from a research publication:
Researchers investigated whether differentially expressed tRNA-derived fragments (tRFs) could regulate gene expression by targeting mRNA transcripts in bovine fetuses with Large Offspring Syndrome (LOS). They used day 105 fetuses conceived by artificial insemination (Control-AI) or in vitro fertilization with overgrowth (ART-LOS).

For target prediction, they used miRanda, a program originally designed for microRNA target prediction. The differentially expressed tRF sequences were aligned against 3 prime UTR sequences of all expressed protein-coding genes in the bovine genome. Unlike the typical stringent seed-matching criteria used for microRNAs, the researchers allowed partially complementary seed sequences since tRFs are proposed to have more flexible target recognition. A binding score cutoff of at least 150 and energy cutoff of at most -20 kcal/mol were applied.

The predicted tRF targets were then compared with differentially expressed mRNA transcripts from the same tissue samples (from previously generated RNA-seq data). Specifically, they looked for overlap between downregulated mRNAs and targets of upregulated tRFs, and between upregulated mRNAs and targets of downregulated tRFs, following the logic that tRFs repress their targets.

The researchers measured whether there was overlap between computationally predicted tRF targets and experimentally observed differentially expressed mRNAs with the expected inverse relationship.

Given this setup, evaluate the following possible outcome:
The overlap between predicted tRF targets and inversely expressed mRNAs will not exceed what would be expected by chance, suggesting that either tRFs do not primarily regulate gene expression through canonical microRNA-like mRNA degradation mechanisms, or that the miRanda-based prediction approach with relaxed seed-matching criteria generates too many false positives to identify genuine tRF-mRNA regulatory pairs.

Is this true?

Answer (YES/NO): NO